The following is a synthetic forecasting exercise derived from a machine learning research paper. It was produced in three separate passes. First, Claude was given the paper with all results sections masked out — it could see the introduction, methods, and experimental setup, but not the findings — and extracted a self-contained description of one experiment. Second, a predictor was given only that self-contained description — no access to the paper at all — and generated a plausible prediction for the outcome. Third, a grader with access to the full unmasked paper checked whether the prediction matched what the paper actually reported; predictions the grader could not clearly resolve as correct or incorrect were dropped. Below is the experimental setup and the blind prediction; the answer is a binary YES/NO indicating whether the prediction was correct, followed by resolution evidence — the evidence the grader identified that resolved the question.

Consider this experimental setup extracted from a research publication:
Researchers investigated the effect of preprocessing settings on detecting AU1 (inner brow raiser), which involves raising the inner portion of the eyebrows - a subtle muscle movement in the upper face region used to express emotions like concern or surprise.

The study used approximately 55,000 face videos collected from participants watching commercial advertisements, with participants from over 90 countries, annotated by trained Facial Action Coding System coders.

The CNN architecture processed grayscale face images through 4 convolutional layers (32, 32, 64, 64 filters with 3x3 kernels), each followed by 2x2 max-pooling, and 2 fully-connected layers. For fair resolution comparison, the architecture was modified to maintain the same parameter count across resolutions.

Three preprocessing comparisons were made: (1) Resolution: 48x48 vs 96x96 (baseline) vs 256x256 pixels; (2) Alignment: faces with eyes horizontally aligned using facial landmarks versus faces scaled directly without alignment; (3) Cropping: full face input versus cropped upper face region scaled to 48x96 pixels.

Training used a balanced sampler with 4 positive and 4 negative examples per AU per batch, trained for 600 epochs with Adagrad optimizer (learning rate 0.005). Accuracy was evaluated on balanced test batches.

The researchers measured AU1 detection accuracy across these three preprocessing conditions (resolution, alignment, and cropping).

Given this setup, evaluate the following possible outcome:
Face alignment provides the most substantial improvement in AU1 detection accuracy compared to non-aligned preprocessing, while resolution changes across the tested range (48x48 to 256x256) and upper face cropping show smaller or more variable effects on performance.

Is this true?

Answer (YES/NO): NO